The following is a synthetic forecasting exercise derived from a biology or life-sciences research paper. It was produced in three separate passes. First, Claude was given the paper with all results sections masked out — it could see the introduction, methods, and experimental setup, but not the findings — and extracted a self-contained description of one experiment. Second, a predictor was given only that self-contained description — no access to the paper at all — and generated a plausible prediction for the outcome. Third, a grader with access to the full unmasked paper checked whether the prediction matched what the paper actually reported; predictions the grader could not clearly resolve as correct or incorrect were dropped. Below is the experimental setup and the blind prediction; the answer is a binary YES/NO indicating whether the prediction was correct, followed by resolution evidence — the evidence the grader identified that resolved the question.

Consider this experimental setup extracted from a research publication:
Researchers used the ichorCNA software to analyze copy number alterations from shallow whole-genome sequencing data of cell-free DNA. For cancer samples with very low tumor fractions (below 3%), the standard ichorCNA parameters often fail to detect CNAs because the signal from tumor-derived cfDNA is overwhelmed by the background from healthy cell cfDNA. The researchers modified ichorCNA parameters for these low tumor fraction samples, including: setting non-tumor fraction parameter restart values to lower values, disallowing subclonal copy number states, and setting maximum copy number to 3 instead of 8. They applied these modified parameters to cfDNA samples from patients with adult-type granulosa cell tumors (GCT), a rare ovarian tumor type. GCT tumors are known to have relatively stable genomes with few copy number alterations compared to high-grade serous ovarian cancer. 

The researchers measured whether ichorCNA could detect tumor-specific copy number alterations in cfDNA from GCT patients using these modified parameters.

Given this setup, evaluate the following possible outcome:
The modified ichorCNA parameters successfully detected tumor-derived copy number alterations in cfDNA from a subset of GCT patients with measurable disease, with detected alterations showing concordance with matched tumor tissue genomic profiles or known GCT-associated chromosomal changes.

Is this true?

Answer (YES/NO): YES